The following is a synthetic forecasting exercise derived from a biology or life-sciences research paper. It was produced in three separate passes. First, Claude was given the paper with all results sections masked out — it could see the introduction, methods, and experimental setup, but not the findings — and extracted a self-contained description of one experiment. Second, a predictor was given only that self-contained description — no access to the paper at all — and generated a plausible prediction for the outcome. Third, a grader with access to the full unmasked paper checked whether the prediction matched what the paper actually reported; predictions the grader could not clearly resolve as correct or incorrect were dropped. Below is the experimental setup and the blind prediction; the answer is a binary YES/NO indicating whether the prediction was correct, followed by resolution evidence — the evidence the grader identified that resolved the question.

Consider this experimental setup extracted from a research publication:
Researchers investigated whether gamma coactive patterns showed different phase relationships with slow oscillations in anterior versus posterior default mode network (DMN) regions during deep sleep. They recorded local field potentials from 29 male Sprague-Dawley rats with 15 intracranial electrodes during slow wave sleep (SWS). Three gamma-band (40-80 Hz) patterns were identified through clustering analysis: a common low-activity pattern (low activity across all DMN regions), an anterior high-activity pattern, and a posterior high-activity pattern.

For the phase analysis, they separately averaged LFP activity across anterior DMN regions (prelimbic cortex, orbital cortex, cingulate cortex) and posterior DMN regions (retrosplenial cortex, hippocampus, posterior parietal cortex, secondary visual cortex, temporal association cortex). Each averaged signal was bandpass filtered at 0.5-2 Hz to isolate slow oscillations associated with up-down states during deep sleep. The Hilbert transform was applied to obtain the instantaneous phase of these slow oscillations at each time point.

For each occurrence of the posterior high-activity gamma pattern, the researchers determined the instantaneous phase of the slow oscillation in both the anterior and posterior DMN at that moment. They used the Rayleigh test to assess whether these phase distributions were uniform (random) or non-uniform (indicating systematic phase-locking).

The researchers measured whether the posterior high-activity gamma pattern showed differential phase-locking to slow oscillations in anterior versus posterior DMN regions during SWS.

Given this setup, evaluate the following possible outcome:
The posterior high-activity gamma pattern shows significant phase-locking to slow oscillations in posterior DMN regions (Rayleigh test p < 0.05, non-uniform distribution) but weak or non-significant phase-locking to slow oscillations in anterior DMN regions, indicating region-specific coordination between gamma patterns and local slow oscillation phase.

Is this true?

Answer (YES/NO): NO